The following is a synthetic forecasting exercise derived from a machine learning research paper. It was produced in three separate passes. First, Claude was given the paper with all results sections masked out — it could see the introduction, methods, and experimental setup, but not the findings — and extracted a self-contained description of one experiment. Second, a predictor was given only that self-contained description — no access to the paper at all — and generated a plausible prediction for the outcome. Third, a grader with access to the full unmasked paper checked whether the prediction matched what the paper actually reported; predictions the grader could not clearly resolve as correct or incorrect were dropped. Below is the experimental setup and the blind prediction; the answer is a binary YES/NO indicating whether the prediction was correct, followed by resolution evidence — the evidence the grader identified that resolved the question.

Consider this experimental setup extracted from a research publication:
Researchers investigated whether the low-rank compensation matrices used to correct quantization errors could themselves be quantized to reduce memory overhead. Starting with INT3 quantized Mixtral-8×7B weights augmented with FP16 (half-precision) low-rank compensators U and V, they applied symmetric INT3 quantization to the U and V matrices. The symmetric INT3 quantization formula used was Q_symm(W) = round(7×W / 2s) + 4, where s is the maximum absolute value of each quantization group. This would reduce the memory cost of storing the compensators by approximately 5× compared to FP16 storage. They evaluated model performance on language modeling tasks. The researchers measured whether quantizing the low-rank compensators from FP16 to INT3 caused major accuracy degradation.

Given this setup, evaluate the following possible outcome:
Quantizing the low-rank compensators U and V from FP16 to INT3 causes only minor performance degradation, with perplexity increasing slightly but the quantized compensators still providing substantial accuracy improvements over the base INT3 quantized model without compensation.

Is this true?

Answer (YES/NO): YES